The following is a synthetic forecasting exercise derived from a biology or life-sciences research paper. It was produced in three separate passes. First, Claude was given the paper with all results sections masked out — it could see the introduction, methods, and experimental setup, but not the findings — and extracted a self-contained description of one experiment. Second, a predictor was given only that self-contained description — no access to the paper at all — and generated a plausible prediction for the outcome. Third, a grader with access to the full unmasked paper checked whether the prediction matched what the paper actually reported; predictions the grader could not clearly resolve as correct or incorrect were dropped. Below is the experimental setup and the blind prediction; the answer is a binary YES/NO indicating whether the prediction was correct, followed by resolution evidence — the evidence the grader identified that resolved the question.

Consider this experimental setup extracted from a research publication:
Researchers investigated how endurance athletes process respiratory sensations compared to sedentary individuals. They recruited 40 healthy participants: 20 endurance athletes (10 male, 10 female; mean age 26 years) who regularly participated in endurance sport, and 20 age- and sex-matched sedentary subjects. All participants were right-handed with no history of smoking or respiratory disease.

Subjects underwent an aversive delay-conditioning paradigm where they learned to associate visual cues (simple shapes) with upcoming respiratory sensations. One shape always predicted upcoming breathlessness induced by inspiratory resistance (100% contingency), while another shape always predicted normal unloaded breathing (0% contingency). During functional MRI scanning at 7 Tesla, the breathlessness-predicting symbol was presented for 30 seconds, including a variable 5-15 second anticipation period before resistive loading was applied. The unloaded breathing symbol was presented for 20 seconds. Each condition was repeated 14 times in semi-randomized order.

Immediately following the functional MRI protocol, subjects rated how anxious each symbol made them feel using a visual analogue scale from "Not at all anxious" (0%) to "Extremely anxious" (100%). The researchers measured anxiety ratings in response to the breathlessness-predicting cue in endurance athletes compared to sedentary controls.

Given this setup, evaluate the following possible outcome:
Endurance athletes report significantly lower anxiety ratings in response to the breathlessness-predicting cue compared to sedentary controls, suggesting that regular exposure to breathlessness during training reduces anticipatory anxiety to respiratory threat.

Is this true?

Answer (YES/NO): NO